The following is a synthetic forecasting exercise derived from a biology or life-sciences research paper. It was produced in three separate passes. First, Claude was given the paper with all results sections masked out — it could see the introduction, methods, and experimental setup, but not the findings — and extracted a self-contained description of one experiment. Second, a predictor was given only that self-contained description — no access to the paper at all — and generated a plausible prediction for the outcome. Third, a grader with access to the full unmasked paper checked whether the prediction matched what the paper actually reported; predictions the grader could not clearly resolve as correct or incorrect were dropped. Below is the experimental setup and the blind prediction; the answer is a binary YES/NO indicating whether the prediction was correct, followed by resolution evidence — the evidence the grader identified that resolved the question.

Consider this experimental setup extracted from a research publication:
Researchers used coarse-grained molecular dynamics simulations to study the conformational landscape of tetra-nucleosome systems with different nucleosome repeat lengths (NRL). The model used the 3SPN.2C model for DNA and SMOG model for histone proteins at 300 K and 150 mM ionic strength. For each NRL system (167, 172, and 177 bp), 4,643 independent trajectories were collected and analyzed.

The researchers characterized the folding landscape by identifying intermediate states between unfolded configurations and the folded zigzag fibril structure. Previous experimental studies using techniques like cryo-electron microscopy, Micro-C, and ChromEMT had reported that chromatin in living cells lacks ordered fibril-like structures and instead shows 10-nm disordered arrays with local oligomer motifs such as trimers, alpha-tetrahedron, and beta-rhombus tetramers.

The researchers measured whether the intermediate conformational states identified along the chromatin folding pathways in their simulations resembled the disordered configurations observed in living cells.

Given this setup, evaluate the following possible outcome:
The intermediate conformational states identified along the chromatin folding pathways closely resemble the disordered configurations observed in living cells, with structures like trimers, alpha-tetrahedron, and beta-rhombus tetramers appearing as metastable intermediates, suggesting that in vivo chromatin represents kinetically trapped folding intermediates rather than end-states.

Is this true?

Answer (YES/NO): YES